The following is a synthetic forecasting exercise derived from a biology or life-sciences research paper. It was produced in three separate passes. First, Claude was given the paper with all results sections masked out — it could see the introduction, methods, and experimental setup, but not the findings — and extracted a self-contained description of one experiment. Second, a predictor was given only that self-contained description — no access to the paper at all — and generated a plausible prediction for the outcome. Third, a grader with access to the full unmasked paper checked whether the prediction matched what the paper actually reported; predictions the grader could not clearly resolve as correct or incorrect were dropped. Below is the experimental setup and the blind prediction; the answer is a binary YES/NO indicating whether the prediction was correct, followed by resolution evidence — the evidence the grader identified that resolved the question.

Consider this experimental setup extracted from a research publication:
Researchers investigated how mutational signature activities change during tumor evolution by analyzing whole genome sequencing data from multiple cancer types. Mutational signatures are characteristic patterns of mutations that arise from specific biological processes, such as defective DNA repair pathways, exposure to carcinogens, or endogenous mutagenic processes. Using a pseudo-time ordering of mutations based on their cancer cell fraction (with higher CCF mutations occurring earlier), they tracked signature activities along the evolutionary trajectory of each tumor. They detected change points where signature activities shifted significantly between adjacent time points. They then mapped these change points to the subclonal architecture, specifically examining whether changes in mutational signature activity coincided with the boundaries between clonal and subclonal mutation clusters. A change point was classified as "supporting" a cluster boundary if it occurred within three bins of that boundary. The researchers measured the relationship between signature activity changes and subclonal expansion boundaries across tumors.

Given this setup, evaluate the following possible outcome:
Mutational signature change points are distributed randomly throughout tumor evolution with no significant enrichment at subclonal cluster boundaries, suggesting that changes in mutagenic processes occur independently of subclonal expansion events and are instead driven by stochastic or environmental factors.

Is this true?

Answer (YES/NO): NO